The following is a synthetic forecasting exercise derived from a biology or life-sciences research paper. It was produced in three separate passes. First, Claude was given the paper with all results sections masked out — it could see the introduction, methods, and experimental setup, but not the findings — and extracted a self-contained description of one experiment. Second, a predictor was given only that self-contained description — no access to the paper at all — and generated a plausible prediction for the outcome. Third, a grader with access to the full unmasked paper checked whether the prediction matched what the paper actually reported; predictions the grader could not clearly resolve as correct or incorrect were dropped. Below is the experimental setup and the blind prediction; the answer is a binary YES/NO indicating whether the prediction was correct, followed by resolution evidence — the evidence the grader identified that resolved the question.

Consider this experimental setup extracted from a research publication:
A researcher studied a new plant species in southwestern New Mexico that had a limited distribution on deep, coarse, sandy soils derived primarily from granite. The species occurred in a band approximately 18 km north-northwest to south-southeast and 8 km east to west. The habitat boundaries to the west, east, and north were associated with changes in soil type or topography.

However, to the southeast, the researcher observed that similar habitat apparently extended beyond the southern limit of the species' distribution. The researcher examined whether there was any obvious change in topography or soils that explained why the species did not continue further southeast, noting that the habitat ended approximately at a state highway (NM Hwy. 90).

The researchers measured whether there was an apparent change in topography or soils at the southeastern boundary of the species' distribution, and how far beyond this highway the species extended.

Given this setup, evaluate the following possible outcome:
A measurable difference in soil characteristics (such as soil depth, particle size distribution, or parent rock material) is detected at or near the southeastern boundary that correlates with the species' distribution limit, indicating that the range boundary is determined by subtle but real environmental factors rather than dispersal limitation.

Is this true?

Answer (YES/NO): NO